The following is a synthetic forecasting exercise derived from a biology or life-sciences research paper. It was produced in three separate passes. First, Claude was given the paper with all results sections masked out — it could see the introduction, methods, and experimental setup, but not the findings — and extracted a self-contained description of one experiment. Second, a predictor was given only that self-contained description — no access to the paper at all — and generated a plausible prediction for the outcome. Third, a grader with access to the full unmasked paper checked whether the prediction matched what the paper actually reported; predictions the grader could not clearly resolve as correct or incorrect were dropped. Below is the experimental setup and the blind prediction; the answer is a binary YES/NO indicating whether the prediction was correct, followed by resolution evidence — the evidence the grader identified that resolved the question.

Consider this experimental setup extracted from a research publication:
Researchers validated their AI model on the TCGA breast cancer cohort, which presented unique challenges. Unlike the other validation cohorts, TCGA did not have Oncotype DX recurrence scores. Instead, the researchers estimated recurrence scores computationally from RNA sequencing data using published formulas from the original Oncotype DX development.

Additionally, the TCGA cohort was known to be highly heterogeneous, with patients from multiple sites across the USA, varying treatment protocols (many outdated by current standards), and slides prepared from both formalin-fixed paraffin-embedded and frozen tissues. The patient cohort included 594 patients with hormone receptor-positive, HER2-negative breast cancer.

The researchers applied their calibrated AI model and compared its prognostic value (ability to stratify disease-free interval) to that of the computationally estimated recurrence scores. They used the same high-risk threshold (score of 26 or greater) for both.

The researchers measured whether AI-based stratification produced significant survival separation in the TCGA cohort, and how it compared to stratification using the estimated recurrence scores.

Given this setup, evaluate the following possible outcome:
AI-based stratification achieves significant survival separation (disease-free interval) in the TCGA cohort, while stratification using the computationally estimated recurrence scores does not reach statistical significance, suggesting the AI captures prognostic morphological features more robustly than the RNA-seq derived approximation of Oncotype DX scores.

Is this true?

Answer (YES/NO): NO